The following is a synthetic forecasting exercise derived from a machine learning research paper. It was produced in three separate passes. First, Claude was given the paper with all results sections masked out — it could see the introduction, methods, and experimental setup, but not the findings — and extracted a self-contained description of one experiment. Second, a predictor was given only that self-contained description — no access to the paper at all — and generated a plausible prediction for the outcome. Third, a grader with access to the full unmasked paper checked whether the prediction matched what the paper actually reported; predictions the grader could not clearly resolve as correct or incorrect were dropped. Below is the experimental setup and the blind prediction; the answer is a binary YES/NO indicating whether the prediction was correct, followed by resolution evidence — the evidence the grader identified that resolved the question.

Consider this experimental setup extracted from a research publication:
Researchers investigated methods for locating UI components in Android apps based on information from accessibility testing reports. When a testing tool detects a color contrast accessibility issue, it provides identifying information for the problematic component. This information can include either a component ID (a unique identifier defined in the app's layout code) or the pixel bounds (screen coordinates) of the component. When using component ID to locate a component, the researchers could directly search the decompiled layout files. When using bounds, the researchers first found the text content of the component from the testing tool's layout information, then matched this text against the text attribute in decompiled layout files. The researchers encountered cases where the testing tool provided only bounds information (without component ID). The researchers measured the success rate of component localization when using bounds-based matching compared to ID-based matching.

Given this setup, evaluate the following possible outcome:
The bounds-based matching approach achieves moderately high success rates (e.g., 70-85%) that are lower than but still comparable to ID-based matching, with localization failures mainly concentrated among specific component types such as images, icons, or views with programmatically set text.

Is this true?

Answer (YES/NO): NO